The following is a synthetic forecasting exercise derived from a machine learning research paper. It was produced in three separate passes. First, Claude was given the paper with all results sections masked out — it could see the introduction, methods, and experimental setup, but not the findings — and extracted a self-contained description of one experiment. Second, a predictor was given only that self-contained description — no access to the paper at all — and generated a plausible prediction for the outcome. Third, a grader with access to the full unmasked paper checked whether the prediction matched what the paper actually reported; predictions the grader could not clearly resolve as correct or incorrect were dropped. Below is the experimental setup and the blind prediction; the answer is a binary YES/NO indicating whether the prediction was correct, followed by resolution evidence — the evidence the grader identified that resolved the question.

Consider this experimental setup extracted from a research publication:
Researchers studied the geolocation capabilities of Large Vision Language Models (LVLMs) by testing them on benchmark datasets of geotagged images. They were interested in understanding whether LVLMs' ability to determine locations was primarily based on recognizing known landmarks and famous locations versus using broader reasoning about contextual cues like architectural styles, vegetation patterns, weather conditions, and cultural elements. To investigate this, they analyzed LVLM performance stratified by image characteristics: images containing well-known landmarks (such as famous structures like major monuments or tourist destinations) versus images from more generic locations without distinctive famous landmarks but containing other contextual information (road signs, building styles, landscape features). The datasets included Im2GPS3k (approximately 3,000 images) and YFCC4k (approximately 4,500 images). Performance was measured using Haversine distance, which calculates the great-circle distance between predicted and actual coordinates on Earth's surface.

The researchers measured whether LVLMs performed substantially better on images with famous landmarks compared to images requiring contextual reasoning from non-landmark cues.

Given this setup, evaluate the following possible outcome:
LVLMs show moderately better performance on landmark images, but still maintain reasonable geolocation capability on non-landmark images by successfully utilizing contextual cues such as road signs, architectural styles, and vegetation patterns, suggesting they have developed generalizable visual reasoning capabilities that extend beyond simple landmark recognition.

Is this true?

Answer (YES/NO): NO